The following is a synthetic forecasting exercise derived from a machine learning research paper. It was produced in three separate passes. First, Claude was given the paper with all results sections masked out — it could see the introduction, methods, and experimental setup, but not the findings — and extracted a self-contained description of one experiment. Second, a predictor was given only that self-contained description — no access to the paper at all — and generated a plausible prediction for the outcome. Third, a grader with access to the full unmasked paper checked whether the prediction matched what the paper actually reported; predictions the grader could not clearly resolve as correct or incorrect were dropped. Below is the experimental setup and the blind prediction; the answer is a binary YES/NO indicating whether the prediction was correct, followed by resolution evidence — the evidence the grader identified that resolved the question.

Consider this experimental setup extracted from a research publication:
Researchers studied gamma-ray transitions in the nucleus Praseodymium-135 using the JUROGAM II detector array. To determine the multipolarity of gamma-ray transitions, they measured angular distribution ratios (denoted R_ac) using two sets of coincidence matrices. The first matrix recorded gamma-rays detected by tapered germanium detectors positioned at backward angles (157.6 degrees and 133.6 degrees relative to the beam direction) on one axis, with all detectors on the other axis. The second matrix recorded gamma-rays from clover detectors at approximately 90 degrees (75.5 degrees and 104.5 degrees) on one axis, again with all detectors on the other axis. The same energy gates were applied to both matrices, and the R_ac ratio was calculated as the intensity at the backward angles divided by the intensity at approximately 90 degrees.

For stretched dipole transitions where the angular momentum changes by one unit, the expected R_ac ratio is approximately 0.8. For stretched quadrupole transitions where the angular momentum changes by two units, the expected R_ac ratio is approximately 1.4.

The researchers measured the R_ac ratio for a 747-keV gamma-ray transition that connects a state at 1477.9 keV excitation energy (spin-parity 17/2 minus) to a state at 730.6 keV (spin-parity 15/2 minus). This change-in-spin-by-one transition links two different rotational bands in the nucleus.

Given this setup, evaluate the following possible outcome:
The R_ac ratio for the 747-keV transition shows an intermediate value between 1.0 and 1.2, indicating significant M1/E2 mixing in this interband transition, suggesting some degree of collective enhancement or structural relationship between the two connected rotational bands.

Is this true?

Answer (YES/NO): NO